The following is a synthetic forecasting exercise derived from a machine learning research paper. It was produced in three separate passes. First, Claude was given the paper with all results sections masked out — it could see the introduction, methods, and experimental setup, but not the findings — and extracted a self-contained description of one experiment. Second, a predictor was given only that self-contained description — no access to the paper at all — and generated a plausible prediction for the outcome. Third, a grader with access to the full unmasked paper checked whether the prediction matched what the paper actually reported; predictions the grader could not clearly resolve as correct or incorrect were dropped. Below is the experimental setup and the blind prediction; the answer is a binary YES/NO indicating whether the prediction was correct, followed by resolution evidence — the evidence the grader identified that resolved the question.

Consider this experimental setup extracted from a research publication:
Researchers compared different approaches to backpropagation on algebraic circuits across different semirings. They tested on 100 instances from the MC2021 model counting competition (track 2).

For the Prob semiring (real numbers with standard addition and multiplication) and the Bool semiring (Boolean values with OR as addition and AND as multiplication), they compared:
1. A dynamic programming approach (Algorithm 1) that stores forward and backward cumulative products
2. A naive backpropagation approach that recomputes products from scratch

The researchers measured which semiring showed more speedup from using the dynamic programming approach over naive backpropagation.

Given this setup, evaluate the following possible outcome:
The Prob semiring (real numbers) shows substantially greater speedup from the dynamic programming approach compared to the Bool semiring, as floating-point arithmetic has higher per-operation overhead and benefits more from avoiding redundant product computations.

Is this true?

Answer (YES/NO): YES